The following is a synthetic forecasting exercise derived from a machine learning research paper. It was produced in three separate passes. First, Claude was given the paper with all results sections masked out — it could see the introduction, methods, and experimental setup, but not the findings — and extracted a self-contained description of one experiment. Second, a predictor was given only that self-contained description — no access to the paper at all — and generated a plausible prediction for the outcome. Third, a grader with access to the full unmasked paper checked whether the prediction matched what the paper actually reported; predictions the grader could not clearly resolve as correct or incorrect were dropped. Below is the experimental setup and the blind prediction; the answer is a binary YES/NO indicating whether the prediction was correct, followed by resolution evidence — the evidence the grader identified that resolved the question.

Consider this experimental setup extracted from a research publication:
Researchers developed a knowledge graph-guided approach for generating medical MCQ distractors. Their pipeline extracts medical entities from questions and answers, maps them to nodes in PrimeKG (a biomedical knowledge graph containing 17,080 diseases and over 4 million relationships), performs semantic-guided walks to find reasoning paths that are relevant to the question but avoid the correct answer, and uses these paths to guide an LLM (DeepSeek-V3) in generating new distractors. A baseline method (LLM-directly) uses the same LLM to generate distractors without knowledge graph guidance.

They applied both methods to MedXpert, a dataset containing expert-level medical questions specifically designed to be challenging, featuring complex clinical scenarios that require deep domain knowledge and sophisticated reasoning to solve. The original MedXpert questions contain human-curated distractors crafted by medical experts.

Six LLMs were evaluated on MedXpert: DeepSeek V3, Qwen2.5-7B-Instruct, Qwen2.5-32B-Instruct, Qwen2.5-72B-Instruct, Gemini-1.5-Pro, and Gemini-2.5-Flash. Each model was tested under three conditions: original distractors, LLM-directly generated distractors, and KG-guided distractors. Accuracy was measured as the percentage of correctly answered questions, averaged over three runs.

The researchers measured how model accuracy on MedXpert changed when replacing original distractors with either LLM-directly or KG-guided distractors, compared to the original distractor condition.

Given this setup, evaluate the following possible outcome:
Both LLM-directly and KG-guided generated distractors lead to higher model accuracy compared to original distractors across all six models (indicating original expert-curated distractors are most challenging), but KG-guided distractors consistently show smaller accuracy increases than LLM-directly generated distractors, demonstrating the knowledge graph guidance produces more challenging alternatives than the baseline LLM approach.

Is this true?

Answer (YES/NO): YES